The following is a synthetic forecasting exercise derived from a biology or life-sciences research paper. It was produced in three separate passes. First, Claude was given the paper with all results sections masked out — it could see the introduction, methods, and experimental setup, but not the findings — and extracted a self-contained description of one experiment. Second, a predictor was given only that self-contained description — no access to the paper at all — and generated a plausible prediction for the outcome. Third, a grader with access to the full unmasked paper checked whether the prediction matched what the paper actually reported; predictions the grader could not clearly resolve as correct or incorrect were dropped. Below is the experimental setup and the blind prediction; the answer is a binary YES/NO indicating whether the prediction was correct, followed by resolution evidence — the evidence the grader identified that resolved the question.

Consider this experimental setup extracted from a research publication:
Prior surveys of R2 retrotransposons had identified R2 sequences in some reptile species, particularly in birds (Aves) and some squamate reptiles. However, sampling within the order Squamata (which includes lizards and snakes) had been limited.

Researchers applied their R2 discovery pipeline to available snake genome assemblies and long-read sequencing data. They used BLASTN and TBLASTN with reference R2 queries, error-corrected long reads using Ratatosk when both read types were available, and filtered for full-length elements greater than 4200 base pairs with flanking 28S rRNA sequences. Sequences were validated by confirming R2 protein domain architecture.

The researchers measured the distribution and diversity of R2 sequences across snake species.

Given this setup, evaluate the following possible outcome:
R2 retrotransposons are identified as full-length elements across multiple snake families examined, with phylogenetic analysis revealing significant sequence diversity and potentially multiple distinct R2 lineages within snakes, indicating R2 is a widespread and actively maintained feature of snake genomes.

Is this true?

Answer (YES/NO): NO